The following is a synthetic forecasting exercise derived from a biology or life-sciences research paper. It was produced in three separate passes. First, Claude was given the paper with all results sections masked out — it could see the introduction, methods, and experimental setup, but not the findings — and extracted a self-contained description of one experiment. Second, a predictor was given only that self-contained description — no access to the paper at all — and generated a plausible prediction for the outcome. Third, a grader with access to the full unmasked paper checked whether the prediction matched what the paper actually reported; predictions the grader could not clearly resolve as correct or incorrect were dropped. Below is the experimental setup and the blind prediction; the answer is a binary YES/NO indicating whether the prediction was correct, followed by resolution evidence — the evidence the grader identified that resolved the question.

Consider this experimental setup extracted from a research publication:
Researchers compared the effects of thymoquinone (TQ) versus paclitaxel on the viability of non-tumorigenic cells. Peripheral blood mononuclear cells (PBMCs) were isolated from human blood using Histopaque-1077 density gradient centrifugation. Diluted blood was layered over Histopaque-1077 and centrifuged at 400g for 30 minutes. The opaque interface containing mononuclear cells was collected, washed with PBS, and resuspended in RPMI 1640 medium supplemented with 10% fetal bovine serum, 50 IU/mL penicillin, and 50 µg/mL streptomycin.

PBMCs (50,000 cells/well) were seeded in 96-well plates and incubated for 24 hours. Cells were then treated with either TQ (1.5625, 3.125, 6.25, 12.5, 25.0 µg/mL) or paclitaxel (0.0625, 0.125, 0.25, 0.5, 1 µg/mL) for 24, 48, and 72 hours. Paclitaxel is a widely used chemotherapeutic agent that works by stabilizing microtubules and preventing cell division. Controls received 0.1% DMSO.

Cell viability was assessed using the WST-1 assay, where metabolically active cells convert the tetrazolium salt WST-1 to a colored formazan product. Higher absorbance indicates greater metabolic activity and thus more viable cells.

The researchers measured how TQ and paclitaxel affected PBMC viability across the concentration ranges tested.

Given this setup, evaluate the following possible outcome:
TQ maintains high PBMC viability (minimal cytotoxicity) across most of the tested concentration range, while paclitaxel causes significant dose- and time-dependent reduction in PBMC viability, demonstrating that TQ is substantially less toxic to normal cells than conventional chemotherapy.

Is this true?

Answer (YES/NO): NO